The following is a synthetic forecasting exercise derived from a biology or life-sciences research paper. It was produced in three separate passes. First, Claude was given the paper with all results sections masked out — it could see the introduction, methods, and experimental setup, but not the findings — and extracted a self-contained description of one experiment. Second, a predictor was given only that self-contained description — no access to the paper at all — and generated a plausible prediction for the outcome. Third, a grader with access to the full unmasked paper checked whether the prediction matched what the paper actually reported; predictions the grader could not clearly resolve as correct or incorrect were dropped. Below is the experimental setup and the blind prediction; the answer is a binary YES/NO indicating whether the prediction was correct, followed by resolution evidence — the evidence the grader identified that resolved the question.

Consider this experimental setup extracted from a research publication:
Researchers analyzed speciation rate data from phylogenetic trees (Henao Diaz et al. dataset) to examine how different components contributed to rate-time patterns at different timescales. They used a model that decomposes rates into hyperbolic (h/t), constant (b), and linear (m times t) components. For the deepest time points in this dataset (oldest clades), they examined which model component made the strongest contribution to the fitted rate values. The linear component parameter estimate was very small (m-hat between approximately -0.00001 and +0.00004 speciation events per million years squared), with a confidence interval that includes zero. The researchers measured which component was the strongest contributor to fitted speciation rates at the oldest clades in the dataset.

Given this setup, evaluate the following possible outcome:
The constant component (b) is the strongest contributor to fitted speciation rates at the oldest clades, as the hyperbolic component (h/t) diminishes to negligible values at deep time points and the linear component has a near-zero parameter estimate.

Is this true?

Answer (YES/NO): NO